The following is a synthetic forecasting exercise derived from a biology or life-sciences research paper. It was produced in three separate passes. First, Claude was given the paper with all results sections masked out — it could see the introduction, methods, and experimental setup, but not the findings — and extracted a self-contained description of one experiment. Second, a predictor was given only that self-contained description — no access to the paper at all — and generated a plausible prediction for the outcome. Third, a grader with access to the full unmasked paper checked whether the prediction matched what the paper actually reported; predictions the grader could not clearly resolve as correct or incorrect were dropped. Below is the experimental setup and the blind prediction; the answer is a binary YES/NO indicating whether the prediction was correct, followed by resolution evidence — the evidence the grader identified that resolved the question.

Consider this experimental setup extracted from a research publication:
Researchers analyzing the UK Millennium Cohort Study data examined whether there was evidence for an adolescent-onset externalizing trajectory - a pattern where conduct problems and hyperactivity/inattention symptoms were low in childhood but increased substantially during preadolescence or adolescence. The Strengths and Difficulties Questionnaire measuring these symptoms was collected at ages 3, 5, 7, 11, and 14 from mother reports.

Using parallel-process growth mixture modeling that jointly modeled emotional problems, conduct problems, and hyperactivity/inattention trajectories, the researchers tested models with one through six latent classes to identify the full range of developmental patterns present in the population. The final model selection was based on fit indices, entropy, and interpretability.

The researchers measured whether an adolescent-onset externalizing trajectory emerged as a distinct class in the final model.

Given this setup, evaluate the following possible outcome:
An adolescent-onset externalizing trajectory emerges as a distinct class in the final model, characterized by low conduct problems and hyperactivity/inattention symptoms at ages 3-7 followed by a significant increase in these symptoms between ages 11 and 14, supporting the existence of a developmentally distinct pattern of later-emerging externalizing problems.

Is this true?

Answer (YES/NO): NO